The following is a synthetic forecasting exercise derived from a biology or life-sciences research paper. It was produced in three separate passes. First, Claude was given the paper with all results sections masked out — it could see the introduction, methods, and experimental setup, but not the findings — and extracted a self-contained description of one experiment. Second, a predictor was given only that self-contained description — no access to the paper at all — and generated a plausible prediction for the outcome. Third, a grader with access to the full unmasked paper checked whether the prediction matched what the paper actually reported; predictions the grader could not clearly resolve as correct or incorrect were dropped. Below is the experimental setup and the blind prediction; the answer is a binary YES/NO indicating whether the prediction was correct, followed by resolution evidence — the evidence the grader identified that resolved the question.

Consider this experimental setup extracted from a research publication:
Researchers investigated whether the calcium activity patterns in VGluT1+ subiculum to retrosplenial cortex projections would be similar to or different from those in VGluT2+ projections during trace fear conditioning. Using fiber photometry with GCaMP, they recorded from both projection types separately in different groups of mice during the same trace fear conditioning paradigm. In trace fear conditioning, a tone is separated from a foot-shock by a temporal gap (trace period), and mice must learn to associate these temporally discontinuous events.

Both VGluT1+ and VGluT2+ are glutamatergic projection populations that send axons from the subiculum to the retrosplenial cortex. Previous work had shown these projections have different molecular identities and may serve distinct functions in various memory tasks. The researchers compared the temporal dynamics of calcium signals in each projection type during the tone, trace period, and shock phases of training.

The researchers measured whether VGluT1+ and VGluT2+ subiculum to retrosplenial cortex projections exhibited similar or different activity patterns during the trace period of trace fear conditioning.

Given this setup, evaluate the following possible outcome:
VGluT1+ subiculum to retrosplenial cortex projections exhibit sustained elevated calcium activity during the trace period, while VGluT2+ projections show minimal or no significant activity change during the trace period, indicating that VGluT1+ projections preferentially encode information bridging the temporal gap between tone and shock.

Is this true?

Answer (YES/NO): NO